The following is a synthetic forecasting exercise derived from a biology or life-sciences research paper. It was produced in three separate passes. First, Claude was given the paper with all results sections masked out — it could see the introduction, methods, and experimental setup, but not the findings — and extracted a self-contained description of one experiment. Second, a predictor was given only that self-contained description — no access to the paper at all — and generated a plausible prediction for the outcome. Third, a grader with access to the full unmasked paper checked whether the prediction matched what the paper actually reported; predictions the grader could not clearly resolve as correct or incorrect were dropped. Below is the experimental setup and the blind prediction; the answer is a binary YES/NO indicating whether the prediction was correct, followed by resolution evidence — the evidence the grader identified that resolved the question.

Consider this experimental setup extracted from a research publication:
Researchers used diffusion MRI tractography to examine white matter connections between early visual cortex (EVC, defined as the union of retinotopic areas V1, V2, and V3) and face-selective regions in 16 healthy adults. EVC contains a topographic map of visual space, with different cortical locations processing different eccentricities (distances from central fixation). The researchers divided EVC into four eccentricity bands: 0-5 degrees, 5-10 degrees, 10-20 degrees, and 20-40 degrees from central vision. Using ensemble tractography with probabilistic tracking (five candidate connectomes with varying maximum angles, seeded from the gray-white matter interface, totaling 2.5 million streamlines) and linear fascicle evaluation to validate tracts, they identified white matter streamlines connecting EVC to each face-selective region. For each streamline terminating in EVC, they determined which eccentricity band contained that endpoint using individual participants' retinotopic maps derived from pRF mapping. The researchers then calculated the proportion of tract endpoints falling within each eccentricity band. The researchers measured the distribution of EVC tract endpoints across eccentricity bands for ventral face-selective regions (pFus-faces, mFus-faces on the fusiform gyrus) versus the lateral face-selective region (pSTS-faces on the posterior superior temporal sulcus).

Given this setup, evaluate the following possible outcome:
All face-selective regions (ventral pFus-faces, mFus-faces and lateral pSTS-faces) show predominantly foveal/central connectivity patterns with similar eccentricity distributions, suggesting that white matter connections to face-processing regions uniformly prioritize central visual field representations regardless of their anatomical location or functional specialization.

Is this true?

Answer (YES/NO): NO